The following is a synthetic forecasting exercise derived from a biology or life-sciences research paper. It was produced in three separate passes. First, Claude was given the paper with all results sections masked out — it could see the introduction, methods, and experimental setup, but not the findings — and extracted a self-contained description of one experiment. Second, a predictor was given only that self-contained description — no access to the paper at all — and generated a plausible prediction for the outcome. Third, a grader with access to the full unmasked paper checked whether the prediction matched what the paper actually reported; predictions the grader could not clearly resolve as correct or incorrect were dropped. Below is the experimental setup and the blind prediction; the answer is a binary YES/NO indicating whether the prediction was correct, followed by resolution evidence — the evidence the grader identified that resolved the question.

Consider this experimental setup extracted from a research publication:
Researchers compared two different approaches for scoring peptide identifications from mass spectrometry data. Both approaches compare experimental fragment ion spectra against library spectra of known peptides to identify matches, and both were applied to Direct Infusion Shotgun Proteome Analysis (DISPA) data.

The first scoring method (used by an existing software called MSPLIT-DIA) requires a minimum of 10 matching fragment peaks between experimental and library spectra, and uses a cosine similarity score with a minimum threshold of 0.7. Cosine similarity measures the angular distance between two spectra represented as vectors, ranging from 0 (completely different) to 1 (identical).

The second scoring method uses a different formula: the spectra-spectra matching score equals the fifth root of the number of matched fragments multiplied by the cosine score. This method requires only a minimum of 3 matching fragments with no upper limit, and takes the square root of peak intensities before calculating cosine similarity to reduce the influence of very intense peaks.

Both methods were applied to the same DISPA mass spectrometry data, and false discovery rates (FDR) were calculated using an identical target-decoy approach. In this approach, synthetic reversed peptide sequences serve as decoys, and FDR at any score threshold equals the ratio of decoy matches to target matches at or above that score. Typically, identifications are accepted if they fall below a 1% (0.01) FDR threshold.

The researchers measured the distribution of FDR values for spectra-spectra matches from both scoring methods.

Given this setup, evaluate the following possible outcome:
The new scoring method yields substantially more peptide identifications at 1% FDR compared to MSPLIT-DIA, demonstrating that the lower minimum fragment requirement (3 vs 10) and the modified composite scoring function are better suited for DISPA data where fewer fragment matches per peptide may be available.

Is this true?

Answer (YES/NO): YES